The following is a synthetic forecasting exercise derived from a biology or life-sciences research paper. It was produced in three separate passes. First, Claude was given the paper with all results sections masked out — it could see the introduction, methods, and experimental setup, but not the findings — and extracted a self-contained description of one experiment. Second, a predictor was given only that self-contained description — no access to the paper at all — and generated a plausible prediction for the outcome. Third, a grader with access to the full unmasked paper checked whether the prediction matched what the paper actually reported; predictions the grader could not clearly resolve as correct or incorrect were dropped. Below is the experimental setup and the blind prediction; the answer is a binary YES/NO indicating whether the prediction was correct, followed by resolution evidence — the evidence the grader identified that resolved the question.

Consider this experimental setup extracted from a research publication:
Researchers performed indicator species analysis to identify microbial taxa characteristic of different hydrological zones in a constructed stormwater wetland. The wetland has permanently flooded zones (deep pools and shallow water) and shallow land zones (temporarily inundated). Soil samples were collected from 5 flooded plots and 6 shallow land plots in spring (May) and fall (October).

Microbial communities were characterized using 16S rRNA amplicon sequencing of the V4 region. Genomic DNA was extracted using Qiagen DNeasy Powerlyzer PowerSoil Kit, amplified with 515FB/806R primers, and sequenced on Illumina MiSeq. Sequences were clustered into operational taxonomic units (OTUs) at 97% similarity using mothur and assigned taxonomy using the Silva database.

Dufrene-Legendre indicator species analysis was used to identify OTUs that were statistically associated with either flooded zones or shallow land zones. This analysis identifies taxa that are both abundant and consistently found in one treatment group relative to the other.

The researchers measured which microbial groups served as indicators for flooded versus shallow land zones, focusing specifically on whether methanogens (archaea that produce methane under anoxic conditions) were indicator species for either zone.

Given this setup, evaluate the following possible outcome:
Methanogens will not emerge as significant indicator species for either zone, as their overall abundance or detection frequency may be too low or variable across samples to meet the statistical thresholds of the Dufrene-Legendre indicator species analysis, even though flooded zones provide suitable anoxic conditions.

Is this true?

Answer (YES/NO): YES